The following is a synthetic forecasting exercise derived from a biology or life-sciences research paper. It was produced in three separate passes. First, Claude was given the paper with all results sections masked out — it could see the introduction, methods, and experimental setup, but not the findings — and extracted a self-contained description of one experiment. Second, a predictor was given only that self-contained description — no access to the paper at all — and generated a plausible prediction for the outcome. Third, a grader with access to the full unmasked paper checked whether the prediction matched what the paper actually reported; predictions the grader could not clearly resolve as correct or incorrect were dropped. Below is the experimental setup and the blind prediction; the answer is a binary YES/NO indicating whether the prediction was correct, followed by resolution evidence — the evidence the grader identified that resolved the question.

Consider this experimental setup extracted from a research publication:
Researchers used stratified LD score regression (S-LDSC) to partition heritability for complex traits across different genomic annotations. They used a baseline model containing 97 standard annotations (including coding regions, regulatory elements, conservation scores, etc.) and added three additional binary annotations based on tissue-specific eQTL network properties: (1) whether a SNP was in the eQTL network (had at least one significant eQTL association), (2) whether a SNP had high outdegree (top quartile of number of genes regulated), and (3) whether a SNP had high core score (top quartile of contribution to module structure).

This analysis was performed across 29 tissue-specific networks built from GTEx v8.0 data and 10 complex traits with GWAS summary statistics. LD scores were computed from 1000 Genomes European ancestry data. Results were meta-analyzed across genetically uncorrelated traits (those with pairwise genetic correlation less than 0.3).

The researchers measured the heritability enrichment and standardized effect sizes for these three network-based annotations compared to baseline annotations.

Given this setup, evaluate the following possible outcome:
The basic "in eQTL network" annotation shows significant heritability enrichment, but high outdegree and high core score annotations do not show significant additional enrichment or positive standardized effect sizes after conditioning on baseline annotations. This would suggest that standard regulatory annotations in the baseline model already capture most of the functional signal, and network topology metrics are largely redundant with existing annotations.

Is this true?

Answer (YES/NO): NO